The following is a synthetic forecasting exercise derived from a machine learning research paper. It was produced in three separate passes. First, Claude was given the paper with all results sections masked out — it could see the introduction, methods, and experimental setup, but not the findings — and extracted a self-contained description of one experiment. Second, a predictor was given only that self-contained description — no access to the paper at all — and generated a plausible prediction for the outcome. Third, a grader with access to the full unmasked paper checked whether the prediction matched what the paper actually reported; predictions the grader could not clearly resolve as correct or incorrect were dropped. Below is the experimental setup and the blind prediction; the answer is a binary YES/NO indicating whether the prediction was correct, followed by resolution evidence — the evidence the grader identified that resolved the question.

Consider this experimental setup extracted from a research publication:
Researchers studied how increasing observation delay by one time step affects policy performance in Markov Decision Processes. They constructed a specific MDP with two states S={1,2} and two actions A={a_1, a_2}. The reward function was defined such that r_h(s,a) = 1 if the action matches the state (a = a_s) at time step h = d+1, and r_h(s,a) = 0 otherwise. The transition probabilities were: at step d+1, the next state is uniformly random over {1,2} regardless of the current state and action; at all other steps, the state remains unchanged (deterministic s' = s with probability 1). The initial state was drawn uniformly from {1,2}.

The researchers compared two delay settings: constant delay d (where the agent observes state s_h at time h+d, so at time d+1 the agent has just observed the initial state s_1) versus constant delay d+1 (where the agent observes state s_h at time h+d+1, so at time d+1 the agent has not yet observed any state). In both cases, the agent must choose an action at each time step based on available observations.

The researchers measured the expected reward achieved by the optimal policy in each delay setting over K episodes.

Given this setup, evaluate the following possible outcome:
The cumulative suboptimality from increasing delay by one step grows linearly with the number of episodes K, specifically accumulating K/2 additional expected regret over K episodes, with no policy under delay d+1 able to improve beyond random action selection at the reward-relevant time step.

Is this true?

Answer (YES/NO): YES